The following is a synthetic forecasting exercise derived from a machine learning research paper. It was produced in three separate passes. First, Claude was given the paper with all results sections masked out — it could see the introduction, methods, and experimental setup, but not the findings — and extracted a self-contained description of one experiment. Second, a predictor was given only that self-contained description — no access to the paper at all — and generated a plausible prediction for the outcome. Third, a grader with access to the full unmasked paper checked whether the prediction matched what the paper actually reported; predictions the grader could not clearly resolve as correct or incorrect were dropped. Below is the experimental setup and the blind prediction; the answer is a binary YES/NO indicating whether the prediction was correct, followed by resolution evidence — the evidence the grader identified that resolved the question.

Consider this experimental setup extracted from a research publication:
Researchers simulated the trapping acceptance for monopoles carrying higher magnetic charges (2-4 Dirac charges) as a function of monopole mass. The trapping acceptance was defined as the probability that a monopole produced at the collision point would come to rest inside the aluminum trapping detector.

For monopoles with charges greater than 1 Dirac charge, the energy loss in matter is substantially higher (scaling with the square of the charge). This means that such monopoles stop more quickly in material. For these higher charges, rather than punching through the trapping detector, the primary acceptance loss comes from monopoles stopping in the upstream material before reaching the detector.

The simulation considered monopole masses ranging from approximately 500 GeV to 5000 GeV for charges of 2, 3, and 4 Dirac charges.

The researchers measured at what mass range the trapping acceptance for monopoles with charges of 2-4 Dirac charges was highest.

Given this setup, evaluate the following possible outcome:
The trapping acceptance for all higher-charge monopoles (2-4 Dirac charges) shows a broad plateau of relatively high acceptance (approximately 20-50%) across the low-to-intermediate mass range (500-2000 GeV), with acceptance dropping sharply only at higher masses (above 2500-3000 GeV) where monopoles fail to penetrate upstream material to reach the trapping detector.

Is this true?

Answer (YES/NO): NO